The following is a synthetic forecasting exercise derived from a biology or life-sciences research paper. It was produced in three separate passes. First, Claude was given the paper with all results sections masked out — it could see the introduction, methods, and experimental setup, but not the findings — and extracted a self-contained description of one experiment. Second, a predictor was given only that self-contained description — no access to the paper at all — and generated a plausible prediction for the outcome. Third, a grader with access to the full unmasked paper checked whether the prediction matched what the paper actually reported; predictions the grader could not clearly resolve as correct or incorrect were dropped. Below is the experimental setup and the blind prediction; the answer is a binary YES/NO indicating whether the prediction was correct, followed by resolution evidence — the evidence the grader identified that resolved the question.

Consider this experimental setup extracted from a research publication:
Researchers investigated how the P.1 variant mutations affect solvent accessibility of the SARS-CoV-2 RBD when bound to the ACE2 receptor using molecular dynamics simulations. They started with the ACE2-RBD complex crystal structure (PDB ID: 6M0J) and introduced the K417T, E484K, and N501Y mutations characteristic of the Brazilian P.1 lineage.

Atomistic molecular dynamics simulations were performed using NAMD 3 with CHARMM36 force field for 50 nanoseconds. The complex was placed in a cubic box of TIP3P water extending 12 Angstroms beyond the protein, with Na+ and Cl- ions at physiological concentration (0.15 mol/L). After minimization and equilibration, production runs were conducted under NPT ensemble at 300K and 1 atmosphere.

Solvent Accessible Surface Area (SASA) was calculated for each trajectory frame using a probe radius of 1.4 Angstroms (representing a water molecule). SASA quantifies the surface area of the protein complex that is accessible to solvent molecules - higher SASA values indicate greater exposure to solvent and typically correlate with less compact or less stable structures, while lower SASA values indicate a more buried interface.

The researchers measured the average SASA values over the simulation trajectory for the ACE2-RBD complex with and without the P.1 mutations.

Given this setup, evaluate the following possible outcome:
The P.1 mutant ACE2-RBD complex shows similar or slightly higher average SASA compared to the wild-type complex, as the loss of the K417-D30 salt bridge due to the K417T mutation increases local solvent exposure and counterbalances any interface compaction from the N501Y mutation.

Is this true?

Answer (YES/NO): NO